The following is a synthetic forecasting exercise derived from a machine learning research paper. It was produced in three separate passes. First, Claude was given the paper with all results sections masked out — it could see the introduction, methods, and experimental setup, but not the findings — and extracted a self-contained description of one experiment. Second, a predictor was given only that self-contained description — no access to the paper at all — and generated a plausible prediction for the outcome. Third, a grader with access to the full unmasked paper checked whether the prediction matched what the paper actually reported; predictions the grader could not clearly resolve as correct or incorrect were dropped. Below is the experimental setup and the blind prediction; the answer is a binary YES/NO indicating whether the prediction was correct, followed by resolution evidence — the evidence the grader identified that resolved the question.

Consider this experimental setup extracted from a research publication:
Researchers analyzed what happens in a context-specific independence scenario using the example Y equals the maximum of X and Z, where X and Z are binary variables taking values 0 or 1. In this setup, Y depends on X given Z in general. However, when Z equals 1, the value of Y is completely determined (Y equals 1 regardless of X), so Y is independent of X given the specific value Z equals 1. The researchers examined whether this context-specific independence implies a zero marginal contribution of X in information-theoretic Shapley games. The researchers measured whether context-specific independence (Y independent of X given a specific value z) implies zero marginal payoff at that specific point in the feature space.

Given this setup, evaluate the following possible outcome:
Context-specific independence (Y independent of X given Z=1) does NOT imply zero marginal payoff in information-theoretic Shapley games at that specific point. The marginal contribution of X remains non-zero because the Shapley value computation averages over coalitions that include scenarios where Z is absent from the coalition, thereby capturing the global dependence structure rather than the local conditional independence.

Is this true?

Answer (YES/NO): NO